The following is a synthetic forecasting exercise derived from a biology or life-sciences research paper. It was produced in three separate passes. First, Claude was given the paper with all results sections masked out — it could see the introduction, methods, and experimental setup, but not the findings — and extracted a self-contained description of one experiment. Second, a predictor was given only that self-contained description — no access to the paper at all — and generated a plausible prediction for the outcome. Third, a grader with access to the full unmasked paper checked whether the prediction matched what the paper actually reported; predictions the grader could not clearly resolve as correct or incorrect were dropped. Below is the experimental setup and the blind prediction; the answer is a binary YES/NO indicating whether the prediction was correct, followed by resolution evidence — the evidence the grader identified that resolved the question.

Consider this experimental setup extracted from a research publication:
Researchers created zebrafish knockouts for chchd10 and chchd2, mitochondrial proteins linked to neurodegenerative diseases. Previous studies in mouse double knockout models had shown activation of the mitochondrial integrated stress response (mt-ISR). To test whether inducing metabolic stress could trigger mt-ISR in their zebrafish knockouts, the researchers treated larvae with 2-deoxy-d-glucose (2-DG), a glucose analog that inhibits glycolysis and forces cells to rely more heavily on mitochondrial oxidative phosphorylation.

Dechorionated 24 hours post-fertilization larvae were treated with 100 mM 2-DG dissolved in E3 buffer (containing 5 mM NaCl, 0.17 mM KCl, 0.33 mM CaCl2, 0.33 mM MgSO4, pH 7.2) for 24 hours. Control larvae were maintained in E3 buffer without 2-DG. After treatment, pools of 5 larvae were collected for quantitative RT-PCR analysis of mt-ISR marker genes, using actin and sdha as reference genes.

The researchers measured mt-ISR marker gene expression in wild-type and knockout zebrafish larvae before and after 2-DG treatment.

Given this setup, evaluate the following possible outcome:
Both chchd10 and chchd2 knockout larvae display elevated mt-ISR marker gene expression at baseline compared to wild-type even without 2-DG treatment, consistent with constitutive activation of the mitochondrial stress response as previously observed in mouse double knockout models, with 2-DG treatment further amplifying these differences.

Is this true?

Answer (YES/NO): NO